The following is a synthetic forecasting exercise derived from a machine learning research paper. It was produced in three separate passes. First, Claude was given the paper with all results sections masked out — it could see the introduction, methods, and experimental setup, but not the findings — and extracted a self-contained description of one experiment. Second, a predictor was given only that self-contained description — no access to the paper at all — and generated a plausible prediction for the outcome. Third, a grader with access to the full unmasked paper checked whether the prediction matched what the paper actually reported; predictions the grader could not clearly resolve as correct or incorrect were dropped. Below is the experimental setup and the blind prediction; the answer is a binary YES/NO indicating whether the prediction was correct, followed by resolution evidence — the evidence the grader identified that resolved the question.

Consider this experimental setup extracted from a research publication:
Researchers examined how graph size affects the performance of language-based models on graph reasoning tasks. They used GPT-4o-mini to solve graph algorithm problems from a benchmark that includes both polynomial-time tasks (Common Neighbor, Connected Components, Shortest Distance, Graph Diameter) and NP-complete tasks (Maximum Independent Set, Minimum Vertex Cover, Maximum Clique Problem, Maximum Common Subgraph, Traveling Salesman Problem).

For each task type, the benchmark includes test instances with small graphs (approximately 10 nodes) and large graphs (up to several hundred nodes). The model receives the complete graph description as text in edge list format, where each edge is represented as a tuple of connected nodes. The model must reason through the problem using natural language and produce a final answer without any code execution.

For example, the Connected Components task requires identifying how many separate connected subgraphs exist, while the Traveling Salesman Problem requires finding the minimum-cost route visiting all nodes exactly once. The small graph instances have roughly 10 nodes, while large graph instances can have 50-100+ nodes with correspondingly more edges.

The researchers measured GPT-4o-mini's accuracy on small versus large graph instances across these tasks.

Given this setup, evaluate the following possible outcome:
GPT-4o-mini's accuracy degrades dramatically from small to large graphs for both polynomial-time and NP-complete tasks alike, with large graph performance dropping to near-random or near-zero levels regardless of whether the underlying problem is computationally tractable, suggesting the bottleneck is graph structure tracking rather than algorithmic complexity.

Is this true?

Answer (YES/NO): NO